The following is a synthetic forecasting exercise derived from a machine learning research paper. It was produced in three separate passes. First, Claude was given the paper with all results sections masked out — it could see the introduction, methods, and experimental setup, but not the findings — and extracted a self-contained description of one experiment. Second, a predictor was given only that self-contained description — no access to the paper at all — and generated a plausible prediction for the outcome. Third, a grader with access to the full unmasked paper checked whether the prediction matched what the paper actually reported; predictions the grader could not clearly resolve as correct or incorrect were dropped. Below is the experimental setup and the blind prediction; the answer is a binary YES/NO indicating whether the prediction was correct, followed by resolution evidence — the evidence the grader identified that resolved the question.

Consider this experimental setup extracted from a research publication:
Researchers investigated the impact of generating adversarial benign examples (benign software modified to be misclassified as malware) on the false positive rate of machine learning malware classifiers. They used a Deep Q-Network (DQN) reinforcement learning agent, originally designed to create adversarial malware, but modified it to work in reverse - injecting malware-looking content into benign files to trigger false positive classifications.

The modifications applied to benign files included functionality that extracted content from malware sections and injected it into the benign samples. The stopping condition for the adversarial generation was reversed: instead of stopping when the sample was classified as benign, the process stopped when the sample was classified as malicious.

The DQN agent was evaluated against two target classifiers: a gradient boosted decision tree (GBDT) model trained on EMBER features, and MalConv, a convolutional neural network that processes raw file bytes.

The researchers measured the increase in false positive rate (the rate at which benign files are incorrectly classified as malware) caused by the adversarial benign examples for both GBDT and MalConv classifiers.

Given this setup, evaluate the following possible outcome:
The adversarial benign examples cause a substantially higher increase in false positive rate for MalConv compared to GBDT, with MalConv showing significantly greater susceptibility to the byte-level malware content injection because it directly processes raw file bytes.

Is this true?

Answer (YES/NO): YES